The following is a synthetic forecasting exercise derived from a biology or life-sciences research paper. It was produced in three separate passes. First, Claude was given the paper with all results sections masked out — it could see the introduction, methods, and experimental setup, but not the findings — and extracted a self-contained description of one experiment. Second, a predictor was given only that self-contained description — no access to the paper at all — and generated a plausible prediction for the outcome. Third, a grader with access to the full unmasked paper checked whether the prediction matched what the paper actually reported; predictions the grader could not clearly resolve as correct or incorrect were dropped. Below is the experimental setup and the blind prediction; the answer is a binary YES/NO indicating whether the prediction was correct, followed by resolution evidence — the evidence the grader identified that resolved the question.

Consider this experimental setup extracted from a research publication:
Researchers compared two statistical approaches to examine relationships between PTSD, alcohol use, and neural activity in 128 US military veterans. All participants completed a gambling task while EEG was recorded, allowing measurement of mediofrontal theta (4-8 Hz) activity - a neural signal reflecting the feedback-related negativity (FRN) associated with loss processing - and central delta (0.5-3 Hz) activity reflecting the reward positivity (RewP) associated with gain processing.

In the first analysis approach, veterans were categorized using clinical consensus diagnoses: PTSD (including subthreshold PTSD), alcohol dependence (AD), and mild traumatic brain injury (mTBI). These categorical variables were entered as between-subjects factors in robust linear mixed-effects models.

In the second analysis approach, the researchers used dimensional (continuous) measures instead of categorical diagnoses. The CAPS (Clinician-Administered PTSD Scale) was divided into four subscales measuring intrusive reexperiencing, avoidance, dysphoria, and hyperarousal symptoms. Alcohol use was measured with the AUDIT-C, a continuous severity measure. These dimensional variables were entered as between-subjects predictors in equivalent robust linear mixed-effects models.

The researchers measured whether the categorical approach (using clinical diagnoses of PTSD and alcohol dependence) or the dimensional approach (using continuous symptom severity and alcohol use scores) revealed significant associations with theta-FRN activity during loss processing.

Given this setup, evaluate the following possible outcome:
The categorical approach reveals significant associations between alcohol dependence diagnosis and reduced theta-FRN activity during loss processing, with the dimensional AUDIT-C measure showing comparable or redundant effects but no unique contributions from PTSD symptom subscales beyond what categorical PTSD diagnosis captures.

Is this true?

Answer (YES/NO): NO